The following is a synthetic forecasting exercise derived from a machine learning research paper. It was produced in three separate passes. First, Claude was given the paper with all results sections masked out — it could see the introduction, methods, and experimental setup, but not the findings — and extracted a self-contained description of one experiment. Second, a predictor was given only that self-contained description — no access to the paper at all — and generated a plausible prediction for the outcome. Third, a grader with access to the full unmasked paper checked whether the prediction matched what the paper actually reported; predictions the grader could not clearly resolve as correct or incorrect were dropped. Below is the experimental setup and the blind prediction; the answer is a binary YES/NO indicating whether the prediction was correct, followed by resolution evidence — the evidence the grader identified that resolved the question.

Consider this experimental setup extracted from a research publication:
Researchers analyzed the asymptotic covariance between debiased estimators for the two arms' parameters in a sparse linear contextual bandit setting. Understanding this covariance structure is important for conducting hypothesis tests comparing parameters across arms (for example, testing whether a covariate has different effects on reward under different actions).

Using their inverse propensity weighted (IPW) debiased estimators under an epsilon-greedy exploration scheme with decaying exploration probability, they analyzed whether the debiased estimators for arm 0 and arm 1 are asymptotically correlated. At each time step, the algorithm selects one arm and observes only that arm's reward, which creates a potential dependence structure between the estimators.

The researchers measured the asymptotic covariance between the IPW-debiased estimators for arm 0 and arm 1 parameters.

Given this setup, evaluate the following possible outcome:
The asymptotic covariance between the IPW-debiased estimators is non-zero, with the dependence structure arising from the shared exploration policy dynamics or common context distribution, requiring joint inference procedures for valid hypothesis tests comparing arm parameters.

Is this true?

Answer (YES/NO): NO